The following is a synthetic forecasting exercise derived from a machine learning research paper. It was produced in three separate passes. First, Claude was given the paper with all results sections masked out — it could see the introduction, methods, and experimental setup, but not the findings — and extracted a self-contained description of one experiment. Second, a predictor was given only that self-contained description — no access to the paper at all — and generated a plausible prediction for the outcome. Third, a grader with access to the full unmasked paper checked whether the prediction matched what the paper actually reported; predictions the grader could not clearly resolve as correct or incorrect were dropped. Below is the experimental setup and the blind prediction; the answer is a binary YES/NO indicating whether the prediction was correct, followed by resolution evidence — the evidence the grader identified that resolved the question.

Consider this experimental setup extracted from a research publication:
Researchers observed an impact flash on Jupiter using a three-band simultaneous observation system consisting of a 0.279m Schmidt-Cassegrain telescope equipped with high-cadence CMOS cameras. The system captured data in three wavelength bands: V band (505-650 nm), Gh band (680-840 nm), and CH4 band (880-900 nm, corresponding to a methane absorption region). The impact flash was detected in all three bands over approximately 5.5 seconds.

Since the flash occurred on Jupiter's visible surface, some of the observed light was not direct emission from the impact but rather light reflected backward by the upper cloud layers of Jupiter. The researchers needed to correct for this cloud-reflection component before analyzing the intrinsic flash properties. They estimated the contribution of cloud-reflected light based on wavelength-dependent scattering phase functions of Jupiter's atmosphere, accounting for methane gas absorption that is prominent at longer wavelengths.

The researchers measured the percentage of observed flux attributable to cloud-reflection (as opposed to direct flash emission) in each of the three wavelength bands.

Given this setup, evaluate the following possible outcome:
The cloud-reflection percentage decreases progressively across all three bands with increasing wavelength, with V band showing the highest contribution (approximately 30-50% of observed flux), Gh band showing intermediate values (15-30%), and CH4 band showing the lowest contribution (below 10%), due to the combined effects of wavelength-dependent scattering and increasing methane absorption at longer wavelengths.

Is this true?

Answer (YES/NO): NO